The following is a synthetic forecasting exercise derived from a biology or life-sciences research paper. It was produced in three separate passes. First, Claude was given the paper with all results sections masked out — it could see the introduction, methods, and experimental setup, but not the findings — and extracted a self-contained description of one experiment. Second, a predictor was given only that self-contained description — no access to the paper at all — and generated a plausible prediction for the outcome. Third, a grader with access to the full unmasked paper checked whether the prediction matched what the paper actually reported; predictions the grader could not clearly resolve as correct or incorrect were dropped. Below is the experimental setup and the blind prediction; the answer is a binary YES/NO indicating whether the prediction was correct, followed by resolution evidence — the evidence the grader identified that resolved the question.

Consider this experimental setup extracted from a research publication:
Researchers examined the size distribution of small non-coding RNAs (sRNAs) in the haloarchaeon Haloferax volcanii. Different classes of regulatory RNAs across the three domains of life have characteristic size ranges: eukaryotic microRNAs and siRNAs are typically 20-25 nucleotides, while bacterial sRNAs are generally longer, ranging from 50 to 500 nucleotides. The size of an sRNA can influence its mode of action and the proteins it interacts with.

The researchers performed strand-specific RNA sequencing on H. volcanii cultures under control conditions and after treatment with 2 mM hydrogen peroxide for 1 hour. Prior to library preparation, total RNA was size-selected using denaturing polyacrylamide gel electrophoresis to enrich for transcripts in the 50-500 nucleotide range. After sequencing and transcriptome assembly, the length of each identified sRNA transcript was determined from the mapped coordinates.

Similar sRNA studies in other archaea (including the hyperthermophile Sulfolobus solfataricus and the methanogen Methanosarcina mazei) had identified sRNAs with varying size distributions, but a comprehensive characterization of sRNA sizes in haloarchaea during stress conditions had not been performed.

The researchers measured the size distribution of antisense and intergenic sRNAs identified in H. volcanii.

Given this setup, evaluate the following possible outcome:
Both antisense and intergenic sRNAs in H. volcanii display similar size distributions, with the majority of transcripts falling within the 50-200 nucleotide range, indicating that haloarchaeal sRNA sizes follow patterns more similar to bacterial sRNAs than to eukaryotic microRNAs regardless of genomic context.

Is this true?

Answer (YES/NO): NO